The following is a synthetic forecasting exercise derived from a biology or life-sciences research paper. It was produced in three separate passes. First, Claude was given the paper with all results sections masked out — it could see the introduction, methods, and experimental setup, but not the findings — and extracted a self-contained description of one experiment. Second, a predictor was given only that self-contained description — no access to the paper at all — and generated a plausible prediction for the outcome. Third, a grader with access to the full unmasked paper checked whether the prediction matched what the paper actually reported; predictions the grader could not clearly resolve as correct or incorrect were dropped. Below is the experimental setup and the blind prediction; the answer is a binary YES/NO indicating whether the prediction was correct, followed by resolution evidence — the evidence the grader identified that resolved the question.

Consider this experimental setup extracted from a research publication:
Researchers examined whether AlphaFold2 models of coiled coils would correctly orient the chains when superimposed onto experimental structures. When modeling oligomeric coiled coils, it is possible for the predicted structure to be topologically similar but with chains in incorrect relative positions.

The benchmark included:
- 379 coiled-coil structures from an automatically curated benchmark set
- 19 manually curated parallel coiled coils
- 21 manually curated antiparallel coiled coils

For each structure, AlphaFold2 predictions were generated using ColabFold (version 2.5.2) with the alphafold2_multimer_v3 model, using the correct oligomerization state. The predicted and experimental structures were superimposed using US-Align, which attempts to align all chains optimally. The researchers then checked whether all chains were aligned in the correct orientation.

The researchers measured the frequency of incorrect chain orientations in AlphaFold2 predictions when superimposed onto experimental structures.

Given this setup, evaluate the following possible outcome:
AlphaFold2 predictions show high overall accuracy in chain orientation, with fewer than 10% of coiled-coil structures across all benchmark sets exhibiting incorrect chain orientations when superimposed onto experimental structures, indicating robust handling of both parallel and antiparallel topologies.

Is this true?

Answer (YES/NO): NO